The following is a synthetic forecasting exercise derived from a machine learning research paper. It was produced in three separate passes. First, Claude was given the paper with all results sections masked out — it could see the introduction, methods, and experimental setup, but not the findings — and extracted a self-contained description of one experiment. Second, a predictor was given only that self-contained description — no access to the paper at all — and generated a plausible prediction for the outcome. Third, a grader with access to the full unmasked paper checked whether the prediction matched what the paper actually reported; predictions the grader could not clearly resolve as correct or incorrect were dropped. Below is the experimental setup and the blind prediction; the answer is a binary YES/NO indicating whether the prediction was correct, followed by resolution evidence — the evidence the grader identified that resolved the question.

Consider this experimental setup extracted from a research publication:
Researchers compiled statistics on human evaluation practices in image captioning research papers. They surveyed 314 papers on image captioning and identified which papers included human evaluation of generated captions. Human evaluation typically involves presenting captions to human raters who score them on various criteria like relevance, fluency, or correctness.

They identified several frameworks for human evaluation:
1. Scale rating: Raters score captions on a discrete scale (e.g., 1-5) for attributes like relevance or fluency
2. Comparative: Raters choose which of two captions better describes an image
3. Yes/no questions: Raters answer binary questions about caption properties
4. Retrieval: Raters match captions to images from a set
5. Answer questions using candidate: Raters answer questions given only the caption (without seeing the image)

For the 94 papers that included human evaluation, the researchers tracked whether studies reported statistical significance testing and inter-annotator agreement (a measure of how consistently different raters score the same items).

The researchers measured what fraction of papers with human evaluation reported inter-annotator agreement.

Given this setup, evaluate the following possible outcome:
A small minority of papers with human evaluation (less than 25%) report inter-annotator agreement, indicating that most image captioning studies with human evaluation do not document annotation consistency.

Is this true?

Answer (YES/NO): YES